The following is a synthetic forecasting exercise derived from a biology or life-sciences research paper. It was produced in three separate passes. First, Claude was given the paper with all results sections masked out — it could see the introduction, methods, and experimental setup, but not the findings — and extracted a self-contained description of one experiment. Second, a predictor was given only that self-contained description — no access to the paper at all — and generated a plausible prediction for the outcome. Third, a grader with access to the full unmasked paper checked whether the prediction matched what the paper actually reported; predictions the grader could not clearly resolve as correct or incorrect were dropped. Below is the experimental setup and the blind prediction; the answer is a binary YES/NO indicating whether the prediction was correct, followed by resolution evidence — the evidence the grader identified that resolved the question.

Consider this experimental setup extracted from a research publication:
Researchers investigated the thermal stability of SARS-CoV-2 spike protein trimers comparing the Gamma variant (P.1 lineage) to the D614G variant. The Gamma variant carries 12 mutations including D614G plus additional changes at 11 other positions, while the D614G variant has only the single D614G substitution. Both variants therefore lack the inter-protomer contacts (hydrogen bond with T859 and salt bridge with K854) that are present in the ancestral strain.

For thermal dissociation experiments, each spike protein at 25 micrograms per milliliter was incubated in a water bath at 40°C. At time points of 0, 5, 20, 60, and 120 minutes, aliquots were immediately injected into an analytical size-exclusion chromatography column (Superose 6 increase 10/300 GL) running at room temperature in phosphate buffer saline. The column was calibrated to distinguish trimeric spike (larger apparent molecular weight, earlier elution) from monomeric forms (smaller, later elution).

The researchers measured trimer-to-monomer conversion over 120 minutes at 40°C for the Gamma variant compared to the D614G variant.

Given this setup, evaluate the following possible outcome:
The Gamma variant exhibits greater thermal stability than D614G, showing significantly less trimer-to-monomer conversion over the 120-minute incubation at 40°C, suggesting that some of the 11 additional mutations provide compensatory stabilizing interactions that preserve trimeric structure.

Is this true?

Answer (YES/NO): NO